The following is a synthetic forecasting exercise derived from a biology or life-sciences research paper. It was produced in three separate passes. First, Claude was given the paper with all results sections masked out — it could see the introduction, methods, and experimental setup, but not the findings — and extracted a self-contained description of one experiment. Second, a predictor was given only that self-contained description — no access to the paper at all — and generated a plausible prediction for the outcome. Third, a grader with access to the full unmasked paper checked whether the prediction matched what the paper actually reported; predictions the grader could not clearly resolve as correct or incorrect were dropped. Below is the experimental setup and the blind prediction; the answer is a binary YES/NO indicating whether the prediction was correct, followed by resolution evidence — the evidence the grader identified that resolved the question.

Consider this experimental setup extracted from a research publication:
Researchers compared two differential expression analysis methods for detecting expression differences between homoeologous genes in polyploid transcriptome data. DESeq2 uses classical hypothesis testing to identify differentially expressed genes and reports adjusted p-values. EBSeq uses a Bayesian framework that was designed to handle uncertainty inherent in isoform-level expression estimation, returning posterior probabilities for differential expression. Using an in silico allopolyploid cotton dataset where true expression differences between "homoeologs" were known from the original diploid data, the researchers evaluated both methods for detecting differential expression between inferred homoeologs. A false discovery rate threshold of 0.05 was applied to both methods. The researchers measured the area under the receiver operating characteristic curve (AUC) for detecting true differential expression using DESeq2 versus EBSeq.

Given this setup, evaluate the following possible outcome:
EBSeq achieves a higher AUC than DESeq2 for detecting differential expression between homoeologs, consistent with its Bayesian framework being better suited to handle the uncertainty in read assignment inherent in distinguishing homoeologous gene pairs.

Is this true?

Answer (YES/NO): YES